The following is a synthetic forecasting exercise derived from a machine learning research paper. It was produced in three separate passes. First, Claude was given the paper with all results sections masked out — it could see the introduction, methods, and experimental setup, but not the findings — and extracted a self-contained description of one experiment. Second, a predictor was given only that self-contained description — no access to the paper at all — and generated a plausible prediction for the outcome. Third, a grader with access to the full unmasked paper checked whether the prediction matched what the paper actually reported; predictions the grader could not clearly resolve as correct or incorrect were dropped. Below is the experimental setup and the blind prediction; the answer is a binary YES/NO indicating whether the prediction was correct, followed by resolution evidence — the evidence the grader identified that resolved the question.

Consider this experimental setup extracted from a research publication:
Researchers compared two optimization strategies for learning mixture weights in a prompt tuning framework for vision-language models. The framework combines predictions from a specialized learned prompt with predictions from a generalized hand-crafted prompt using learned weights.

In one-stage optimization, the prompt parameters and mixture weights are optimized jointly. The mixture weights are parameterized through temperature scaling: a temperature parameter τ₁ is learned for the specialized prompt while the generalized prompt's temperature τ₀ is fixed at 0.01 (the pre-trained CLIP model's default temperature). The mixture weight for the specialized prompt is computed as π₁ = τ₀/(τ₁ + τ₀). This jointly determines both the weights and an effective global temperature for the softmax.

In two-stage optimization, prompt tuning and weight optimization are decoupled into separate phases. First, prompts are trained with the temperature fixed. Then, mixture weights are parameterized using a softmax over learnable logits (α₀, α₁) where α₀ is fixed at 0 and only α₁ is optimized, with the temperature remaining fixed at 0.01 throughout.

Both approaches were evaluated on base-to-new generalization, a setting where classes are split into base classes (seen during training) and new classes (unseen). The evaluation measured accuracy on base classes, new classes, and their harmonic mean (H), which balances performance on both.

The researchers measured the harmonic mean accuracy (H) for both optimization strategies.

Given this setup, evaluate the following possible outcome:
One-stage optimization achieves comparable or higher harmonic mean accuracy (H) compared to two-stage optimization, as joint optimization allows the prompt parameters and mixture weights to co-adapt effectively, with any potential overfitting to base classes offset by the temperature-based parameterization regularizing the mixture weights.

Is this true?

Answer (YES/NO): YES